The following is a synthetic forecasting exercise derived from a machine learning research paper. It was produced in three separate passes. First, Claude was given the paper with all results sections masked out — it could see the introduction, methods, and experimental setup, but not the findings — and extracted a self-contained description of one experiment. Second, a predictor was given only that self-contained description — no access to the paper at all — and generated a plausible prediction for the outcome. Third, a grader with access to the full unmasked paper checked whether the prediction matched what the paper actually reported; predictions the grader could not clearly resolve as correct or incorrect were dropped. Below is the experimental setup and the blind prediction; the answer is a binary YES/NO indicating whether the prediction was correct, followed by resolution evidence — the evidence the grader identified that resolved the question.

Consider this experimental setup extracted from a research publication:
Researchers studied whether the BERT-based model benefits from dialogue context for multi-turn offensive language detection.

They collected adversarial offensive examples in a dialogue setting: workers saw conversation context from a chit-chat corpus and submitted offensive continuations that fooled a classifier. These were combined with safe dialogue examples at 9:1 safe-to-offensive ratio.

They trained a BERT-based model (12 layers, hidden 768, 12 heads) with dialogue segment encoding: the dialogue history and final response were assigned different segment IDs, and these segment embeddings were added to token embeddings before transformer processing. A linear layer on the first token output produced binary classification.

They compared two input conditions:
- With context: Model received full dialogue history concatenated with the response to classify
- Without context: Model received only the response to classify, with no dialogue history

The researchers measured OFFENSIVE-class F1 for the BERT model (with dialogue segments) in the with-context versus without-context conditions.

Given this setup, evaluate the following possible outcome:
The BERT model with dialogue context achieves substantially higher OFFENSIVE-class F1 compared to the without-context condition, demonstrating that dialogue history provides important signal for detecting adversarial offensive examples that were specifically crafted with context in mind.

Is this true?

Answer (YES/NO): YES